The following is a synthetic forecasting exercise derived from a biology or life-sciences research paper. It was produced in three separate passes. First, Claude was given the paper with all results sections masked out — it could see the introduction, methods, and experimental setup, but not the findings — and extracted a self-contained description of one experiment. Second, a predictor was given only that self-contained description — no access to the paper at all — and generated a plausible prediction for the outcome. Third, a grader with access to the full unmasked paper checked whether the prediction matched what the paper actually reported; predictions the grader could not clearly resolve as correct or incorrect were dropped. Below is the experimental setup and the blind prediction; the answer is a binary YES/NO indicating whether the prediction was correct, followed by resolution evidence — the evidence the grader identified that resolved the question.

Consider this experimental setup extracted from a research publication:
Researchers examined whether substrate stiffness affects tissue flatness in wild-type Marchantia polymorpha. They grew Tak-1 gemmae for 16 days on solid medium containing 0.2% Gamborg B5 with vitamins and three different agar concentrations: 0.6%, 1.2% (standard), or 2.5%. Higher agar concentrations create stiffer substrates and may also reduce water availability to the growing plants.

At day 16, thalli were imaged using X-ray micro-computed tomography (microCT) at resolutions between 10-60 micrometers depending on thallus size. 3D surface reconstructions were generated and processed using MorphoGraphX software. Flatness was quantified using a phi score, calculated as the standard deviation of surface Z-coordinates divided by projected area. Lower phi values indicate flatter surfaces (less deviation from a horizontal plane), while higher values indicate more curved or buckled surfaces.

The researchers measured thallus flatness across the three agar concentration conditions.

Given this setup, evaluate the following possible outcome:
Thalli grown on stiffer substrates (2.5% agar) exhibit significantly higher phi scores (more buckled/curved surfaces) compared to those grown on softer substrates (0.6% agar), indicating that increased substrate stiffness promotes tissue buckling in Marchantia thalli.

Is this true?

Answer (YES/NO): NO